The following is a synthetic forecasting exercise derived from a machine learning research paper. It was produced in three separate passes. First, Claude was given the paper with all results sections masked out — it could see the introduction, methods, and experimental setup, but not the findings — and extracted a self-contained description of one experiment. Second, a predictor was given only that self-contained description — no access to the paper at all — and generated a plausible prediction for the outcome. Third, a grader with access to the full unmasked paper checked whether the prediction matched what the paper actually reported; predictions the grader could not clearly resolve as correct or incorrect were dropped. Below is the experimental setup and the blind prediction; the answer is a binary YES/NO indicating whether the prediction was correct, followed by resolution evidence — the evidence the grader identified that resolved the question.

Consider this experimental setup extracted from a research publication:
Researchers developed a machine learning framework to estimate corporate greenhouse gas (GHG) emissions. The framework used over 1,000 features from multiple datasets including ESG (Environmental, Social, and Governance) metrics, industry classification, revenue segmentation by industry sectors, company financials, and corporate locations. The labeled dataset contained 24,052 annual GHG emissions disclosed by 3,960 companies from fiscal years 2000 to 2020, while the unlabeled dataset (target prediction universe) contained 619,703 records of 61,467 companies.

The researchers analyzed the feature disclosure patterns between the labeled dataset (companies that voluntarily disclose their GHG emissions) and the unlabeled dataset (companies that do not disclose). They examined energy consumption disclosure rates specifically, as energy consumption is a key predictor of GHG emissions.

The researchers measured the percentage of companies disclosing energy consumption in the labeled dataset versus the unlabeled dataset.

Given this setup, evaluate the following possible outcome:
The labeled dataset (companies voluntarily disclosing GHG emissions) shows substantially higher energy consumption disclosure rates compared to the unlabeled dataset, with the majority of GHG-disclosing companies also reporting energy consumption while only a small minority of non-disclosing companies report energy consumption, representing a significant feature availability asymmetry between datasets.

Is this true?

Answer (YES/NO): YES